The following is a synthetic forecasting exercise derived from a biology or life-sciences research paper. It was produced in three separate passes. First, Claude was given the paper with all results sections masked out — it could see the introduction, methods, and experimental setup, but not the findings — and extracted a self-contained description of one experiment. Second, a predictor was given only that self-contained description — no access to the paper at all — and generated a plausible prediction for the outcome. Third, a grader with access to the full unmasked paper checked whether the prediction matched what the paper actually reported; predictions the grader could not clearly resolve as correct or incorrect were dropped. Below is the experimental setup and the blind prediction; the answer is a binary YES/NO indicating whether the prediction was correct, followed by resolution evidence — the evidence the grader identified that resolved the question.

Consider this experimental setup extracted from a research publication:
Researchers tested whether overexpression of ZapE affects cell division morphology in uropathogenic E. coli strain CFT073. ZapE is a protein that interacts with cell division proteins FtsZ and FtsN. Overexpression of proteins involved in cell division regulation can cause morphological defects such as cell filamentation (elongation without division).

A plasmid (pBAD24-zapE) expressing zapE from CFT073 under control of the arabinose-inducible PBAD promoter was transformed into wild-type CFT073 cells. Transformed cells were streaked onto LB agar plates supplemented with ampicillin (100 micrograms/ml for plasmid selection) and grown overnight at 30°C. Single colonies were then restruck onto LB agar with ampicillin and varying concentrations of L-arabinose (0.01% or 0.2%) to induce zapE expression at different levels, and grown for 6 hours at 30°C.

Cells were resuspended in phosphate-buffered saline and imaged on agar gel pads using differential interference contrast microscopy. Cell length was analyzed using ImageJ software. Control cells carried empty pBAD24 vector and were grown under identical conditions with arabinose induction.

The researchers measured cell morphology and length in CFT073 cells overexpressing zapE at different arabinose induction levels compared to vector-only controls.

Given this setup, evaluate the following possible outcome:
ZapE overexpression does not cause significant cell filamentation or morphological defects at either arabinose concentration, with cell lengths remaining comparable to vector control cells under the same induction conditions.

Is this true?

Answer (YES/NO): YES